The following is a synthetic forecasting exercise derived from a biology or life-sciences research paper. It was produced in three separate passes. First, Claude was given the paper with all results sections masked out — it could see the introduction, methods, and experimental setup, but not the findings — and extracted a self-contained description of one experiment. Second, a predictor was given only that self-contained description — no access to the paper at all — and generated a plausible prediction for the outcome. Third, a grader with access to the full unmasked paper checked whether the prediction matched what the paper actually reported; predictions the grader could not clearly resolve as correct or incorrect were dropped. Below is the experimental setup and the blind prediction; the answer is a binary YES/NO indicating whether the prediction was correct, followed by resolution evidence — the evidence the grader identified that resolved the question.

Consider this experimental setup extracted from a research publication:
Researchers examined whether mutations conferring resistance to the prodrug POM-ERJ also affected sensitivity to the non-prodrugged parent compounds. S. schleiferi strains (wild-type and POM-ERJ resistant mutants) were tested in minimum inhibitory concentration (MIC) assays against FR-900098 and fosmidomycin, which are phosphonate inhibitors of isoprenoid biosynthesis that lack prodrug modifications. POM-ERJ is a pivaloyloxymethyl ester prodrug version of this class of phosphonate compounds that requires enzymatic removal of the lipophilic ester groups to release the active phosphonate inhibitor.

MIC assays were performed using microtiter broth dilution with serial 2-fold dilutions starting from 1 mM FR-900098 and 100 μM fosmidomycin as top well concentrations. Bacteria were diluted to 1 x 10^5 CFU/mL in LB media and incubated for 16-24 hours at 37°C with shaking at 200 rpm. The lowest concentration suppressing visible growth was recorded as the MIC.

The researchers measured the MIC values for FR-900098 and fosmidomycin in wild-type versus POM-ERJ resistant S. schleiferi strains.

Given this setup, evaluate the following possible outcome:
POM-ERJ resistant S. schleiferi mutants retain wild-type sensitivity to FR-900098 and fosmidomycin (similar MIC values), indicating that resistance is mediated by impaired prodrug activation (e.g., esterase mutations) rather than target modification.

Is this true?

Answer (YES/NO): YES